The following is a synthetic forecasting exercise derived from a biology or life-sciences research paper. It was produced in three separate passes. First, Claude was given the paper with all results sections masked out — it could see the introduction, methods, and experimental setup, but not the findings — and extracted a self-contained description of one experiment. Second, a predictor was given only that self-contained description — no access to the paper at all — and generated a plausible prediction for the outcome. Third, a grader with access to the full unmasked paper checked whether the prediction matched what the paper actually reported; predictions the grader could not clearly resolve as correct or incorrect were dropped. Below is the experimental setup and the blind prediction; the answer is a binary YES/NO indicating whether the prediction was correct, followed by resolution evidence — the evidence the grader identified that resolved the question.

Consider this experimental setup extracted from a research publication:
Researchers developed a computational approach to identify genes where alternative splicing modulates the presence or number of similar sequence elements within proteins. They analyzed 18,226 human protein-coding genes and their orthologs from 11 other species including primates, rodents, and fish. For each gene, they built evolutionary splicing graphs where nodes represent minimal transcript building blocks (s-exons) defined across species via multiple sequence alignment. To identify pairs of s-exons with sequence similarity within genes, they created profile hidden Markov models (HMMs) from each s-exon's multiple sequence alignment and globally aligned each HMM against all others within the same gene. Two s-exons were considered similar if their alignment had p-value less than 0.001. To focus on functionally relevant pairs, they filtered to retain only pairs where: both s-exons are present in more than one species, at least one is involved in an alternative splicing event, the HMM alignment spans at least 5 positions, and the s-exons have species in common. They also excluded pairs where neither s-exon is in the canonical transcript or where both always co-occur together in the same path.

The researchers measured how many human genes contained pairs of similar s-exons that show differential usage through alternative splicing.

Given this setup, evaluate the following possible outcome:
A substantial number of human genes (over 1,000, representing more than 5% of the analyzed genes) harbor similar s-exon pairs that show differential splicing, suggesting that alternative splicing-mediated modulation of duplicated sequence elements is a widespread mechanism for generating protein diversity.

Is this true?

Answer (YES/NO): YES